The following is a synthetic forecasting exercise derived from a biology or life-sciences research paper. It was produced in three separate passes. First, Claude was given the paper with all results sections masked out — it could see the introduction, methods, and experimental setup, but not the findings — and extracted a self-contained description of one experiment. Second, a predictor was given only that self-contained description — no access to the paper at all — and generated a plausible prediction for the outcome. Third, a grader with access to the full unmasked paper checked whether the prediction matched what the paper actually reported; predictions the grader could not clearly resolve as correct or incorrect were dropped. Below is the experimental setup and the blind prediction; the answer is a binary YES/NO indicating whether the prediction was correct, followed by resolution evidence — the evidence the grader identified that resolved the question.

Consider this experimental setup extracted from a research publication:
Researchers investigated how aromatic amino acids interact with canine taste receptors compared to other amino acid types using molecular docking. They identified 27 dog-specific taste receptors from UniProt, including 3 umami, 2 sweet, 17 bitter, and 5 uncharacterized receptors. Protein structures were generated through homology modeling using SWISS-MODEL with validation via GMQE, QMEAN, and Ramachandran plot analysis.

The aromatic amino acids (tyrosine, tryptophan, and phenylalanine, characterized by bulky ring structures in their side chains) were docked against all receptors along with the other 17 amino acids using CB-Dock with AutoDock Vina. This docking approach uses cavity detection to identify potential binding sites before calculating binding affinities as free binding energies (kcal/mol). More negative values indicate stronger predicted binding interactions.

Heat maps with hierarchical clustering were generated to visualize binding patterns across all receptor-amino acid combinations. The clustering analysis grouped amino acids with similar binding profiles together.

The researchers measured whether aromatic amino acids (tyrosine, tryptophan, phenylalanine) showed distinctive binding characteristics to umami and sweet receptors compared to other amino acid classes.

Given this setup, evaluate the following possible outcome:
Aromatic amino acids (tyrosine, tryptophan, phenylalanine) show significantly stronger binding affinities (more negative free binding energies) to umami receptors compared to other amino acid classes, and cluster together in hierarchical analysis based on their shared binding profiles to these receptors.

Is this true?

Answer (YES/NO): NO